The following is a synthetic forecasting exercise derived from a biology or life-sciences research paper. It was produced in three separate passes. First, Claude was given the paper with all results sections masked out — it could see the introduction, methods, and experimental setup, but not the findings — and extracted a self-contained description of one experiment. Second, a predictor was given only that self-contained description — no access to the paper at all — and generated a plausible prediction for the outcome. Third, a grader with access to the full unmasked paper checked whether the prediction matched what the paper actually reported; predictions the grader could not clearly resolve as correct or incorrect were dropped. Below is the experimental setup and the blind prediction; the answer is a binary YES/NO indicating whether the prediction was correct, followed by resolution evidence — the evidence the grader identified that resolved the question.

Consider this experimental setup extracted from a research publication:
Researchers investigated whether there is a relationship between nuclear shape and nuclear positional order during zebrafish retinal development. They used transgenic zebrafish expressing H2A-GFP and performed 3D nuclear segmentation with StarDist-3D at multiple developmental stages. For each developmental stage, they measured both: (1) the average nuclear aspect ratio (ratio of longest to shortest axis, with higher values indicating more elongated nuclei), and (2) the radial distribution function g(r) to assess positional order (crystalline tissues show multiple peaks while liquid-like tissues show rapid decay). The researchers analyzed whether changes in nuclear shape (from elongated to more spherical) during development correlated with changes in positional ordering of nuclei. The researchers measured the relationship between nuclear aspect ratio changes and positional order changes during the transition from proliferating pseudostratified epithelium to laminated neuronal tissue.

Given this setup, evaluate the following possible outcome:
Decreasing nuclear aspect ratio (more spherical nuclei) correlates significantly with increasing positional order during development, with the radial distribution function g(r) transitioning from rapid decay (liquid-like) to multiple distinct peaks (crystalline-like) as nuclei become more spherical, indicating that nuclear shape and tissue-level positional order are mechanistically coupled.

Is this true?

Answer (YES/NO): YES